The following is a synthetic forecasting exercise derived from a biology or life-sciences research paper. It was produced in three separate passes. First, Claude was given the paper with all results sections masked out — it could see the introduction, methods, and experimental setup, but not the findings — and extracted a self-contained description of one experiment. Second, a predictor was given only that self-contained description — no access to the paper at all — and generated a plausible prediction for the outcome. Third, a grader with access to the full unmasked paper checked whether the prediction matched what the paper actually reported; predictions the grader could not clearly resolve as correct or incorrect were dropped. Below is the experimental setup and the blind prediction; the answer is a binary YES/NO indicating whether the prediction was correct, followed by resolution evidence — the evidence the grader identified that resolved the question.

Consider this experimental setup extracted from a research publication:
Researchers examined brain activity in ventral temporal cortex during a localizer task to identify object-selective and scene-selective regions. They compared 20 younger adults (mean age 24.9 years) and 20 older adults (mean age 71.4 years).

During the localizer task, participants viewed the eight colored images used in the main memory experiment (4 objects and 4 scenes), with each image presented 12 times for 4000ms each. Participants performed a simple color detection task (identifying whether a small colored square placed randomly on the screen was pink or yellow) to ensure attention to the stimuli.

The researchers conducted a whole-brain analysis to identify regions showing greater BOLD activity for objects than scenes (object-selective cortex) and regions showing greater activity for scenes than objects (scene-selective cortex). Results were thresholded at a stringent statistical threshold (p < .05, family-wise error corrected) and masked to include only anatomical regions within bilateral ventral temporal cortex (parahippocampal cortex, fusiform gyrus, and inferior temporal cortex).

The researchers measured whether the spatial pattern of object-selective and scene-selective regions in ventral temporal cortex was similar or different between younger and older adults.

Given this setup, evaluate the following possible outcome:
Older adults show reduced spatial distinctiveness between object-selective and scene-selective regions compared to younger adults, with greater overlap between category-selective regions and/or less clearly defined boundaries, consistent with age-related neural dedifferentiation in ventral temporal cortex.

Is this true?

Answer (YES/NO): NO